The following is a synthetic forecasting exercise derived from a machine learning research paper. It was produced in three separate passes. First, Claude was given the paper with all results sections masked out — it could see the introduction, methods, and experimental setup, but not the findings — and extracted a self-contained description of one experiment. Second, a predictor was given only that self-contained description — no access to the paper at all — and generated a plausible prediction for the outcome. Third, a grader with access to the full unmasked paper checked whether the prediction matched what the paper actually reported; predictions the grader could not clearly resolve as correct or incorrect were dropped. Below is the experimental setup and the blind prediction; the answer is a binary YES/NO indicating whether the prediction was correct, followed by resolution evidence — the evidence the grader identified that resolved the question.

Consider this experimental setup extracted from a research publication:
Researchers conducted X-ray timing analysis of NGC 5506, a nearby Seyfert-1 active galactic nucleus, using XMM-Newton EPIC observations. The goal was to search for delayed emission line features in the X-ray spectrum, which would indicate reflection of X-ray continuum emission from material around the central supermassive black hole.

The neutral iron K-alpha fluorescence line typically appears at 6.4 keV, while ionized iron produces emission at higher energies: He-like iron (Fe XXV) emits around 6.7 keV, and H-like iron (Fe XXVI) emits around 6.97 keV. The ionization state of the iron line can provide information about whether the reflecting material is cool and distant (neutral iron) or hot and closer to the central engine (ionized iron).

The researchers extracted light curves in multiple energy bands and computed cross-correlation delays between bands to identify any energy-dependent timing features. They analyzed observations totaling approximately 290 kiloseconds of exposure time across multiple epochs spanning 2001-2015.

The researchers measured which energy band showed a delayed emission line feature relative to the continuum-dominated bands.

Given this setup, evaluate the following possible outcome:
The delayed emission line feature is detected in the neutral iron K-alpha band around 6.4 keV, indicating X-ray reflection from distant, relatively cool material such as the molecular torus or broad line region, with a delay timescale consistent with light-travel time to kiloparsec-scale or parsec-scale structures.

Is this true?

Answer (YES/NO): NO